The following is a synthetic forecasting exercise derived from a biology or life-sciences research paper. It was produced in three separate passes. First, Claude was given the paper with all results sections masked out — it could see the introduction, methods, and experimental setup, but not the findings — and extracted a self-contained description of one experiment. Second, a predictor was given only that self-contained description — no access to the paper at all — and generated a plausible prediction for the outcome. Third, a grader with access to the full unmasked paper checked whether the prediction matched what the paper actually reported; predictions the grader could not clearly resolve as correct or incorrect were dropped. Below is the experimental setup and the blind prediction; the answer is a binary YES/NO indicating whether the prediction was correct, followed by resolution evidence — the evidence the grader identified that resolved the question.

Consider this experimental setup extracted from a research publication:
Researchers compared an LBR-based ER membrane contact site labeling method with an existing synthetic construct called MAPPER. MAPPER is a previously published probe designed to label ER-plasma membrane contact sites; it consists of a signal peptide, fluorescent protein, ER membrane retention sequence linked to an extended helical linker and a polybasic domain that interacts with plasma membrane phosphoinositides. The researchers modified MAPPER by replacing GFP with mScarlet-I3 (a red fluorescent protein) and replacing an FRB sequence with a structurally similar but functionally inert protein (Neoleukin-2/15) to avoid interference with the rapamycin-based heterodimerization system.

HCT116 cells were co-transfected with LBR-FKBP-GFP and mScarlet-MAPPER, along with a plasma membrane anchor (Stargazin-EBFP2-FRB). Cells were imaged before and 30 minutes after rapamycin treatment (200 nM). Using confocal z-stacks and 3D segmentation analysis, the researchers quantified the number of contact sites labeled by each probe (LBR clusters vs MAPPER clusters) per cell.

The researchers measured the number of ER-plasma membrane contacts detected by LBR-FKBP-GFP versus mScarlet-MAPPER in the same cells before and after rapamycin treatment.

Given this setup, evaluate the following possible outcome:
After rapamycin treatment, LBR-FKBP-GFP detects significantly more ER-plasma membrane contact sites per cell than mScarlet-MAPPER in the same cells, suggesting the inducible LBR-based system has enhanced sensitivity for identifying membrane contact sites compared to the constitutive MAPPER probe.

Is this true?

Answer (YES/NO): NO